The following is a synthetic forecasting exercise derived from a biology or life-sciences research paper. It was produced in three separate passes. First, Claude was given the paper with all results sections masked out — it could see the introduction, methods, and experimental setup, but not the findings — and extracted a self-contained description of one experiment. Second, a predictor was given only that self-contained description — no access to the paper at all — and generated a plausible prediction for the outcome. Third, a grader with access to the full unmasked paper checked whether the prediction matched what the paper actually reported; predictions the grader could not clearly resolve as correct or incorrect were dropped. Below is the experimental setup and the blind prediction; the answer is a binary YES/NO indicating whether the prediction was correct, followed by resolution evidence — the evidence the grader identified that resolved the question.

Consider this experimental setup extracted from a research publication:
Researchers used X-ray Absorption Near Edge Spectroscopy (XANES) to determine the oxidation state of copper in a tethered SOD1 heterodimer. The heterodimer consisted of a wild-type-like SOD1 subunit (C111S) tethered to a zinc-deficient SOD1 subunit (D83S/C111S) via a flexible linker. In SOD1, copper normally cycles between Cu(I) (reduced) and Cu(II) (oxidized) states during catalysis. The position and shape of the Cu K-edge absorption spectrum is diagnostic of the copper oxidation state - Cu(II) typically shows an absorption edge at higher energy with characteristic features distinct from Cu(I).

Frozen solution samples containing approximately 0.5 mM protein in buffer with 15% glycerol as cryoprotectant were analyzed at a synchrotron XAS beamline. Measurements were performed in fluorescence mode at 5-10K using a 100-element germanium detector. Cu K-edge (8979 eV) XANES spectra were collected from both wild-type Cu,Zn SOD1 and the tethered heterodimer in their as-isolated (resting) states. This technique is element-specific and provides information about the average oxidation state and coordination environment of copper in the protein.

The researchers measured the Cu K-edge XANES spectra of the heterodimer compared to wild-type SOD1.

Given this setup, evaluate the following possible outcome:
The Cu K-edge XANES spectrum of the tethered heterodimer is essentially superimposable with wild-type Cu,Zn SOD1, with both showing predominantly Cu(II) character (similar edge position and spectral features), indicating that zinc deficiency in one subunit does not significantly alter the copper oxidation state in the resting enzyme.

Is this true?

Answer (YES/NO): NO